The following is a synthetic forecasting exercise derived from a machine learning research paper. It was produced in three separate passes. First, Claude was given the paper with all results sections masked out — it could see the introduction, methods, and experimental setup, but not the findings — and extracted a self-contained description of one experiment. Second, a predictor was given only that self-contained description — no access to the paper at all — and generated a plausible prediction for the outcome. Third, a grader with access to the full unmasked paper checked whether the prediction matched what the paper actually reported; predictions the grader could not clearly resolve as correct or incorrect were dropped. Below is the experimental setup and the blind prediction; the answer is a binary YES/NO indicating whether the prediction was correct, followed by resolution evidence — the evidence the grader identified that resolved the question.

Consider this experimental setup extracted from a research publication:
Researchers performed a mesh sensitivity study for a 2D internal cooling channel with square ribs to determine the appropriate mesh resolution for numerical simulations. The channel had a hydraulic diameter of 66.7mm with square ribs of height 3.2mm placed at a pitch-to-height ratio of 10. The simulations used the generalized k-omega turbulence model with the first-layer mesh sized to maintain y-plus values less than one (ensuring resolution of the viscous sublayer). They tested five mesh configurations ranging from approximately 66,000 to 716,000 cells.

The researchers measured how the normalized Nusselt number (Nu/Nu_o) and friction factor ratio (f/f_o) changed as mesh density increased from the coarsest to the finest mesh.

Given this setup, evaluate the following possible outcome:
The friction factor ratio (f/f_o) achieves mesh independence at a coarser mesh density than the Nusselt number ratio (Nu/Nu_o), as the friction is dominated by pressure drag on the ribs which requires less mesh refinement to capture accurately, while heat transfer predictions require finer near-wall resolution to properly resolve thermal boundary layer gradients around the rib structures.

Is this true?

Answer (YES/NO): NO